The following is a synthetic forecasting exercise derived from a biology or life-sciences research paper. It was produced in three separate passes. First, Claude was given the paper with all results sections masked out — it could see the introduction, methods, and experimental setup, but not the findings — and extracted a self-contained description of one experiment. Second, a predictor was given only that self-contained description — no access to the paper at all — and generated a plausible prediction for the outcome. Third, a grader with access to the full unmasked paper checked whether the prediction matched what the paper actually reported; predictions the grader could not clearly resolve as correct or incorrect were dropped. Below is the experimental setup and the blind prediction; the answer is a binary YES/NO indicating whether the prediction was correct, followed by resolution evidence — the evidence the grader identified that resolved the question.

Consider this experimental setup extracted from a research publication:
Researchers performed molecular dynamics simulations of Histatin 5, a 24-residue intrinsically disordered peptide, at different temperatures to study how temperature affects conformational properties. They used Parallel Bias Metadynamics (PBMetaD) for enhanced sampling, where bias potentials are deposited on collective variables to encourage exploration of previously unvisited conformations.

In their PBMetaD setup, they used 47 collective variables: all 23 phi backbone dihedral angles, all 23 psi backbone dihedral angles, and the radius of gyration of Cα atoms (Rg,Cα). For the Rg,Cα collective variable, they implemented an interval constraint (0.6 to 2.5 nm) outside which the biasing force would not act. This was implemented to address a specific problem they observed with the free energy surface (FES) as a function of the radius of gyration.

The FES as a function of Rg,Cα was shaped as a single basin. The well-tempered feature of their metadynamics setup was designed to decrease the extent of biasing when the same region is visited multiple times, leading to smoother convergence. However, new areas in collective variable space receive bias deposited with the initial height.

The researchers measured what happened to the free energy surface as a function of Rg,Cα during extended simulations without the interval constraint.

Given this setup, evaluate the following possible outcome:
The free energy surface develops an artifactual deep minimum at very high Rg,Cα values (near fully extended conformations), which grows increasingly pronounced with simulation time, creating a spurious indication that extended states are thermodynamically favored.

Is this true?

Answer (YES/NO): NO